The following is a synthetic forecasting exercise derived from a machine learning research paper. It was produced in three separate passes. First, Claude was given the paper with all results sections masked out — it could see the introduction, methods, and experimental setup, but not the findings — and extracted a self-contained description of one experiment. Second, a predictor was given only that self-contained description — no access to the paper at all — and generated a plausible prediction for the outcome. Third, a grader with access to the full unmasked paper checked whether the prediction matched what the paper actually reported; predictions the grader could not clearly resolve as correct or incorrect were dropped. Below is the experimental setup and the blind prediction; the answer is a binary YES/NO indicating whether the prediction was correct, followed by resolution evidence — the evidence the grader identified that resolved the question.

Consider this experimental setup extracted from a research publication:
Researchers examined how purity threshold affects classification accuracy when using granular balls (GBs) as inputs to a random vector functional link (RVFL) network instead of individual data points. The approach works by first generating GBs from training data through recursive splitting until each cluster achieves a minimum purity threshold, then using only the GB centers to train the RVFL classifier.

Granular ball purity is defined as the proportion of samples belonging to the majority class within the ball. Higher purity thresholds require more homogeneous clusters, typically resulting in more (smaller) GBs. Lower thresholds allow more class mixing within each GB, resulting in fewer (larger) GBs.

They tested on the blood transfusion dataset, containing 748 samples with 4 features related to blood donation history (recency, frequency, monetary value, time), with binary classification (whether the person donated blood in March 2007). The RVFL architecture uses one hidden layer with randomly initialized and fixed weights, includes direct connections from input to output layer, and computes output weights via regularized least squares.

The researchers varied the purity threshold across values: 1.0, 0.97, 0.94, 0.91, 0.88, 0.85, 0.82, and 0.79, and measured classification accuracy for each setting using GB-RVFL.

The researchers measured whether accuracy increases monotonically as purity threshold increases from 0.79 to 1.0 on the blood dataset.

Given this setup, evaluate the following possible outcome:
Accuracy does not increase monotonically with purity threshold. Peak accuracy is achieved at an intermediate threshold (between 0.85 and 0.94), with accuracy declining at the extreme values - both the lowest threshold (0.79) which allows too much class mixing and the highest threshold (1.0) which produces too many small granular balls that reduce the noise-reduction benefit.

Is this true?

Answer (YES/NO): NO